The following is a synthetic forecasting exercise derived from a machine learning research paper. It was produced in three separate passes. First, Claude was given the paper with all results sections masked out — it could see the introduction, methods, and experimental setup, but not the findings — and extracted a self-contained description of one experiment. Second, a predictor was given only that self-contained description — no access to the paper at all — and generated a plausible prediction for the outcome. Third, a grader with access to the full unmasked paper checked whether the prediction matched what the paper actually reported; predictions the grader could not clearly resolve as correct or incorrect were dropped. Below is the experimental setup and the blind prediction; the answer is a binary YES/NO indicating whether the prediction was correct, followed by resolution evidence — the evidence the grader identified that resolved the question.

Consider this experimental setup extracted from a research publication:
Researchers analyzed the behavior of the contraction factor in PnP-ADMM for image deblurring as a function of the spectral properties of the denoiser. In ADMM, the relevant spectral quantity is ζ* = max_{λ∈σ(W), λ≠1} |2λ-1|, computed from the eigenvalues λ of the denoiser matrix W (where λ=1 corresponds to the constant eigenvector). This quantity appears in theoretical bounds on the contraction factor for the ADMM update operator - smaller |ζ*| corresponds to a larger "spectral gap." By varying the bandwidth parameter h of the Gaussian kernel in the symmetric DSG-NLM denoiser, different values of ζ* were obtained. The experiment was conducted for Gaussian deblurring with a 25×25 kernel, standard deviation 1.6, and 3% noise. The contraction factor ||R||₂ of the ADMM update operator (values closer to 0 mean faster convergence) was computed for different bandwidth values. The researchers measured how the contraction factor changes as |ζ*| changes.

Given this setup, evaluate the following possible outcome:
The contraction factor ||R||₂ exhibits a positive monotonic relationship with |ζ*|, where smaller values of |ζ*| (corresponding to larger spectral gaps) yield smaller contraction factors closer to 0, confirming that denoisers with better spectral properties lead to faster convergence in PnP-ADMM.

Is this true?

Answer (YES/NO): YES